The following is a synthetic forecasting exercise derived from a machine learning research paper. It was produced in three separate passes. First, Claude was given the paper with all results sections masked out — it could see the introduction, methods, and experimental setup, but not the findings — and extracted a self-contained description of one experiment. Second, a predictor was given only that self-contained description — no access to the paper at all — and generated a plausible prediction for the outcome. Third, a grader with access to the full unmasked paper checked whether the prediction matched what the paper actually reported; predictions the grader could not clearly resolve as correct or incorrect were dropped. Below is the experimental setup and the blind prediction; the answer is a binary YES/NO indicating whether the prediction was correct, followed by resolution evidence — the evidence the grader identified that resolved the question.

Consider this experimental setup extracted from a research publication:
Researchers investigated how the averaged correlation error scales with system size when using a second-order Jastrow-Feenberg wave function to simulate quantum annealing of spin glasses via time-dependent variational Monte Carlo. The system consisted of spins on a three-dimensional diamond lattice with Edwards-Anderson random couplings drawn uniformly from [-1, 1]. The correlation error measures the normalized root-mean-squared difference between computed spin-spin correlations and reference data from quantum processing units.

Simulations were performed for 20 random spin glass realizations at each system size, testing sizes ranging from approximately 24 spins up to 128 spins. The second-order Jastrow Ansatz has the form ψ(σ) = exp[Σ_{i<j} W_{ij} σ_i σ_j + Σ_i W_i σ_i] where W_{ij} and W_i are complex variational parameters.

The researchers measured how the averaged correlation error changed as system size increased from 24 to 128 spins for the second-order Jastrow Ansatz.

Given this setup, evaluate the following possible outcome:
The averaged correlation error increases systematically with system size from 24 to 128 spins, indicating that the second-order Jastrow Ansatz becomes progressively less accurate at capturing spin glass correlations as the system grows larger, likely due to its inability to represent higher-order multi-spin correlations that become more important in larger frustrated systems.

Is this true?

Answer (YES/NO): YES